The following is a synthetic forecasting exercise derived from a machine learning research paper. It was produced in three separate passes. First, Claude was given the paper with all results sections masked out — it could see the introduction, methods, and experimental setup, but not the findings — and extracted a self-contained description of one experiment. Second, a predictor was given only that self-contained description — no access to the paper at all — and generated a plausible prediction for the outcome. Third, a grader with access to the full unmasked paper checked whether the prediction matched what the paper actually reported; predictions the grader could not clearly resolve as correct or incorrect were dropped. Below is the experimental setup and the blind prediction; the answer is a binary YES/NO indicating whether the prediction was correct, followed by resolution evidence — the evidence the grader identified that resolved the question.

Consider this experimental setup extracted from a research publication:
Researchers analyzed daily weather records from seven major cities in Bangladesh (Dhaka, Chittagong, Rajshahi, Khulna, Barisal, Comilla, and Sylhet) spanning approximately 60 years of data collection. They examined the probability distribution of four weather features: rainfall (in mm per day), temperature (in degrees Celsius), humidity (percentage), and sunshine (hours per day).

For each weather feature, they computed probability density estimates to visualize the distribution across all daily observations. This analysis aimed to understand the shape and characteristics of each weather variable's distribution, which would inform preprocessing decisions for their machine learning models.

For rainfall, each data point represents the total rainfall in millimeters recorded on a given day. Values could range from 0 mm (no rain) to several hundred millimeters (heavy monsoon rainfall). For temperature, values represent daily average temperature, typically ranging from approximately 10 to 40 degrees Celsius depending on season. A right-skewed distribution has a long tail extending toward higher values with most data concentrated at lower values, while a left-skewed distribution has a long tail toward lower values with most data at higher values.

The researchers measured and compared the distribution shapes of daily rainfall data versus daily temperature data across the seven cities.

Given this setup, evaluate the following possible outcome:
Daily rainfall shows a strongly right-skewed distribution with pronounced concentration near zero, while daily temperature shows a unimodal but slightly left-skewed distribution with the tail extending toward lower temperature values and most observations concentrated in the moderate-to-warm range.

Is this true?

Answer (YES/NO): YES